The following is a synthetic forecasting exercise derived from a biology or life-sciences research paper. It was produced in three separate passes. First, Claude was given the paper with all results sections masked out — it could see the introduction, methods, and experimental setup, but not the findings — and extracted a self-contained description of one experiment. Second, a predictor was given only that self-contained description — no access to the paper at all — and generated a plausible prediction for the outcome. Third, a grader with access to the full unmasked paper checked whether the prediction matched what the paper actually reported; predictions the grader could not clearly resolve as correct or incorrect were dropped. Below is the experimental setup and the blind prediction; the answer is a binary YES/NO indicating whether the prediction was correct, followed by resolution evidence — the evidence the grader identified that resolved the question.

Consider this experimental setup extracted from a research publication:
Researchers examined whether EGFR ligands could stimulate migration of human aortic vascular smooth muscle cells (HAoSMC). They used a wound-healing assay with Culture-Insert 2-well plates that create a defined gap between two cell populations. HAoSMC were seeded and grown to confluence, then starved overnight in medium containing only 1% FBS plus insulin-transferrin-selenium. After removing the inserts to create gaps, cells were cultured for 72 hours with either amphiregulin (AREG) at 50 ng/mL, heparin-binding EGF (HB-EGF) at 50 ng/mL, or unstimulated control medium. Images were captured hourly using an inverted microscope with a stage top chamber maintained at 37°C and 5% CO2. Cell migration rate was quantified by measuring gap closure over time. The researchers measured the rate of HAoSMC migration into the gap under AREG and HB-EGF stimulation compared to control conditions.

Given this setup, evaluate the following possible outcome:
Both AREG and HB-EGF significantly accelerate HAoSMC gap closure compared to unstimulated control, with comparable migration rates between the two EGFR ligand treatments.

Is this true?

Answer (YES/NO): NO